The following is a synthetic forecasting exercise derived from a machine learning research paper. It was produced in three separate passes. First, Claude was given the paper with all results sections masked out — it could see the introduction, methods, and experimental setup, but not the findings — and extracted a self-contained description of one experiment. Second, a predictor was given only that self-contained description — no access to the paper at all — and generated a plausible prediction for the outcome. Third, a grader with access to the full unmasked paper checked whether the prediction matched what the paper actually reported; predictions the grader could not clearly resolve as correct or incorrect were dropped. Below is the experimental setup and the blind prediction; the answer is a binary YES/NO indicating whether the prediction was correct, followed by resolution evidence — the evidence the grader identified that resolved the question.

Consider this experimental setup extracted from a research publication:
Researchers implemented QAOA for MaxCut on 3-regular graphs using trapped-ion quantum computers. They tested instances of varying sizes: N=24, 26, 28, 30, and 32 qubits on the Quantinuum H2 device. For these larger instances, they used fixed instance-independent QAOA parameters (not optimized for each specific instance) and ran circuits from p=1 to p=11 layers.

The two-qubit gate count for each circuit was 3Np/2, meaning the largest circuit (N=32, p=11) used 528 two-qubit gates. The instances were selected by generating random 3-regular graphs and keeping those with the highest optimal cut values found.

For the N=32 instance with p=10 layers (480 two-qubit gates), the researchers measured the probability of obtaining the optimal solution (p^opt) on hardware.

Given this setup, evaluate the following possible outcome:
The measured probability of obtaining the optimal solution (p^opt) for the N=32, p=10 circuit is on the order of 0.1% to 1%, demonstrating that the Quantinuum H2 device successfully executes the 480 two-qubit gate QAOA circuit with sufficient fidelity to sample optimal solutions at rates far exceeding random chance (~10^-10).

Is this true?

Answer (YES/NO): NO